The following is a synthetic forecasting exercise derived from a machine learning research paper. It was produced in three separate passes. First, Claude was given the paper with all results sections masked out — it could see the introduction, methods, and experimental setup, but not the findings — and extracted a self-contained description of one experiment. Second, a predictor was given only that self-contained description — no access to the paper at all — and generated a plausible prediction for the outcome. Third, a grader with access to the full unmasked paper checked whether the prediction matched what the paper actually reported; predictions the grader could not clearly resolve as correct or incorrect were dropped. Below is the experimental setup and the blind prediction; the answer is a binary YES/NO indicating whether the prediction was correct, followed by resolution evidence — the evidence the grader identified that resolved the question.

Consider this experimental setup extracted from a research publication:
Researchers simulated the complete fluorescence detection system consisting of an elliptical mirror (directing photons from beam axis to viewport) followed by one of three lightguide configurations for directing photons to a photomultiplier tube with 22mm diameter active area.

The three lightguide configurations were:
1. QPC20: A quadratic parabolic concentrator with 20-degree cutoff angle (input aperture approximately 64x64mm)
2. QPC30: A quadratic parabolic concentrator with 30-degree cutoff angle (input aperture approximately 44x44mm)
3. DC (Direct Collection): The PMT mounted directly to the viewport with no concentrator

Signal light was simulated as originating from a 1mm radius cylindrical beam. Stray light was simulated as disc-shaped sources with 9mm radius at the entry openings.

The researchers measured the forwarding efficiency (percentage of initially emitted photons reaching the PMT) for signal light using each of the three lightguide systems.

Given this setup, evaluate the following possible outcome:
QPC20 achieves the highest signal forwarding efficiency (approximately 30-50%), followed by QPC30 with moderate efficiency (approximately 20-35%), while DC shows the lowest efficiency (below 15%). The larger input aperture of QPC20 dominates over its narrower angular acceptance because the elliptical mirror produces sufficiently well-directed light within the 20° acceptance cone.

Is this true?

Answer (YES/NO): NO